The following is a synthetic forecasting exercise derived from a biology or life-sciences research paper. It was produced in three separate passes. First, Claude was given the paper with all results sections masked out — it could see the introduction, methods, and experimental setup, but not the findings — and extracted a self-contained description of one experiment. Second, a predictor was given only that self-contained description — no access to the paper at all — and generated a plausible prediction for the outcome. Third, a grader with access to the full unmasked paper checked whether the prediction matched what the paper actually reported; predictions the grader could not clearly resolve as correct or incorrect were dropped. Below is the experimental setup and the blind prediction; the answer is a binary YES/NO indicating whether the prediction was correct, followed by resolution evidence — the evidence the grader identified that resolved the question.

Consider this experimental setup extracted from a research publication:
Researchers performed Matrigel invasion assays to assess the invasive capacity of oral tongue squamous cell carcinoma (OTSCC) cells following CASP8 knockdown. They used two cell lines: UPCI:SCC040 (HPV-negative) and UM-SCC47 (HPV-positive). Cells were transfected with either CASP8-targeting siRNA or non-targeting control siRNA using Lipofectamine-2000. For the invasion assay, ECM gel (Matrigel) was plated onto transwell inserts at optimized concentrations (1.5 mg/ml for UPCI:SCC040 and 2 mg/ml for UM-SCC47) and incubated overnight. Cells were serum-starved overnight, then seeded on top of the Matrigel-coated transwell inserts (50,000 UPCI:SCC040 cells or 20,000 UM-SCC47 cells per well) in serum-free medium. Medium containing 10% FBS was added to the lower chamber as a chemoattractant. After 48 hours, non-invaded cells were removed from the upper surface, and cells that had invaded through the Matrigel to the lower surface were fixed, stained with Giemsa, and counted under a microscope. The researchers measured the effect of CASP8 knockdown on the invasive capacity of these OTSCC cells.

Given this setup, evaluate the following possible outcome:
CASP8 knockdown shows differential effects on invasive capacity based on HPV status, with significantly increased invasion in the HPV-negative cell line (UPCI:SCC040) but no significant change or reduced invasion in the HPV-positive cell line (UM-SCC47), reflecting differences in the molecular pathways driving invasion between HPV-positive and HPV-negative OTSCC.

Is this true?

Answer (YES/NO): NO